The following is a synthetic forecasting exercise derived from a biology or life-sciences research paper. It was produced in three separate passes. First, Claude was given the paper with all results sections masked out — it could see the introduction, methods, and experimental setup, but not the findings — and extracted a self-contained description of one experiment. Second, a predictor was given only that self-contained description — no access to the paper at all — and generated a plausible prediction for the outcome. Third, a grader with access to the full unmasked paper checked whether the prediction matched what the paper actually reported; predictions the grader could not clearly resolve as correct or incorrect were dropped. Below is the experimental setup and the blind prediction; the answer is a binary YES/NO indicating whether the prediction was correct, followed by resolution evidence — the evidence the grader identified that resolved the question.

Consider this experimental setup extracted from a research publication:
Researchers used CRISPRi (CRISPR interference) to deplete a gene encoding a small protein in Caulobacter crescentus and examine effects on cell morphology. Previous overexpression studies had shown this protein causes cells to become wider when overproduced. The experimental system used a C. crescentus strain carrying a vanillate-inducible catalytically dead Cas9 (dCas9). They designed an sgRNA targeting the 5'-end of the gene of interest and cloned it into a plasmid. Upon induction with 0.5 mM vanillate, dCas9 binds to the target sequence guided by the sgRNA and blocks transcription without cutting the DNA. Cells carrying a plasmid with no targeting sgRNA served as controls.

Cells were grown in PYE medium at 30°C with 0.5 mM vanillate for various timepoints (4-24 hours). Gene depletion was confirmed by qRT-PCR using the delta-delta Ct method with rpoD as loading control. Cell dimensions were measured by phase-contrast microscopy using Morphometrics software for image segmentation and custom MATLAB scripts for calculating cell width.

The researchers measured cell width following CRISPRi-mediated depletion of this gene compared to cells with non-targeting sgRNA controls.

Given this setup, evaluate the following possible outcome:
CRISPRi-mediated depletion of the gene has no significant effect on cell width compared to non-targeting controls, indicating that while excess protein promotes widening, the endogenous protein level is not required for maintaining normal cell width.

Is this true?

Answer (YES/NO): NO